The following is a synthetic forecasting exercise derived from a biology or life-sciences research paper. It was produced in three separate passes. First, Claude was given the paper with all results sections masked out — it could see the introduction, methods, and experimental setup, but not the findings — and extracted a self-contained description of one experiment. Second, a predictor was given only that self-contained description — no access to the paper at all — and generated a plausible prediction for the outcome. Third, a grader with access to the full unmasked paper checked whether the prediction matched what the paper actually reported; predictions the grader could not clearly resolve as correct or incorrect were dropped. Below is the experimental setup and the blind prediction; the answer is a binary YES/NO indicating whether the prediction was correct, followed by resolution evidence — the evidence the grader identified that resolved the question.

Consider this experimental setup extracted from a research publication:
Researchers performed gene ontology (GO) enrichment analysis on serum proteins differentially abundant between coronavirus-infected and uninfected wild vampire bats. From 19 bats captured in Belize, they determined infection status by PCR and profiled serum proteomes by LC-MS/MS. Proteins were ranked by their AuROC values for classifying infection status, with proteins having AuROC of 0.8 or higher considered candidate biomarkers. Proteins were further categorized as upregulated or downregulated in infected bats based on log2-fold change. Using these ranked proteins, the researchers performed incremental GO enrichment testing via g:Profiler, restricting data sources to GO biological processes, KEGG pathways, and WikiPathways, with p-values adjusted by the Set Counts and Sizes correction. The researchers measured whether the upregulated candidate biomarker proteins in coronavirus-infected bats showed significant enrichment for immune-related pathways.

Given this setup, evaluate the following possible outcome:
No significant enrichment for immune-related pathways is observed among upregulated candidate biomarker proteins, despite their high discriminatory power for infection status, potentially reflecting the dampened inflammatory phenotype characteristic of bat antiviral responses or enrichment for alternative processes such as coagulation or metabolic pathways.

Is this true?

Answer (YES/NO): NO